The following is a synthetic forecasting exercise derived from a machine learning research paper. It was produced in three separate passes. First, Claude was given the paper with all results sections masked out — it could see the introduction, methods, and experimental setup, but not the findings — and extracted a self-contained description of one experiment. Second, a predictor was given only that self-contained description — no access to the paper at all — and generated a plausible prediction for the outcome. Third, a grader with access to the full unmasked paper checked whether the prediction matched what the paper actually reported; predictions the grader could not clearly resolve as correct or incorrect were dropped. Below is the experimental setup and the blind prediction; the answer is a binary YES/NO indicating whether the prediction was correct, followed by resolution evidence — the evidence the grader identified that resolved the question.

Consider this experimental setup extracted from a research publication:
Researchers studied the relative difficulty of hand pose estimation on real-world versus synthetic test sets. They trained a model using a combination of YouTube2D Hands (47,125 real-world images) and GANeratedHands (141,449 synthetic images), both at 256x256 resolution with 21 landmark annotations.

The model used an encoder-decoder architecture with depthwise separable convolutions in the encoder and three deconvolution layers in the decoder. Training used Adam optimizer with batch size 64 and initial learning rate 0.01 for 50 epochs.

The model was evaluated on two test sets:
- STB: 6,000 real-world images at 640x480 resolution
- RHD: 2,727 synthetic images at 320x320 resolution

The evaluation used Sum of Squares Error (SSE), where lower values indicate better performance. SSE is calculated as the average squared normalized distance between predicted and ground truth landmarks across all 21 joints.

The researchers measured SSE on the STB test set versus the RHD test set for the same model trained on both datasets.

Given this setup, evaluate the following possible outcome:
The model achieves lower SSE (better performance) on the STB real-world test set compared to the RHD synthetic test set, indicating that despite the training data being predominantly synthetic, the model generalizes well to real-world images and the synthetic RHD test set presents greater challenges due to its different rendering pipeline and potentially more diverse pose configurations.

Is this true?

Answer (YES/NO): YES